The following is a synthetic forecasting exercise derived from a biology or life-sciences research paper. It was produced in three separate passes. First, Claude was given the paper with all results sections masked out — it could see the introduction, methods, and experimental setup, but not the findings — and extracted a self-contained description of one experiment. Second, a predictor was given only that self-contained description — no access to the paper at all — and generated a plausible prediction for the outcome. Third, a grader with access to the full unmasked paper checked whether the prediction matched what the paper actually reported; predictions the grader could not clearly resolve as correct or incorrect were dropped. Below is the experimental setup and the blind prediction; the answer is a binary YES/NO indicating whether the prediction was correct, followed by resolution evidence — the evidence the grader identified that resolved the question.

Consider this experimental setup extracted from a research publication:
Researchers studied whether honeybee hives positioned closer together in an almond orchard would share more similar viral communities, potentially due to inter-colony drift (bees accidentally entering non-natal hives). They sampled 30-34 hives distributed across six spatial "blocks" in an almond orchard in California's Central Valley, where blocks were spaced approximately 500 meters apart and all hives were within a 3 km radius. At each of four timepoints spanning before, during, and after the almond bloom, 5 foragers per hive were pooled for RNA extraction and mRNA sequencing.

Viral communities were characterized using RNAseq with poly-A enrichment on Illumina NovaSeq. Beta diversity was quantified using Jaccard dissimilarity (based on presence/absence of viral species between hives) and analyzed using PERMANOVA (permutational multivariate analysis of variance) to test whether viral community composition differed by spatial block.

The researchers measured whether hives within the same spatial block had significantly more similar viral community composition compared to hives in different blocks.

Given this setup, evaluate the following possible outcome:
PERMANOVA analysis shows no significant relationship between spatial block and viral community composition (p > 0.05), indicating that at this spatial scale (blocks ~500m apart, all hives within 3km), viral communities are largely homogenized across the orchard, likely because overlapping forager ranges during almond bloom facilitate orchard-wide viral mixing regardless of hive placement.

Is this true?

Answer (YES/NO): NO